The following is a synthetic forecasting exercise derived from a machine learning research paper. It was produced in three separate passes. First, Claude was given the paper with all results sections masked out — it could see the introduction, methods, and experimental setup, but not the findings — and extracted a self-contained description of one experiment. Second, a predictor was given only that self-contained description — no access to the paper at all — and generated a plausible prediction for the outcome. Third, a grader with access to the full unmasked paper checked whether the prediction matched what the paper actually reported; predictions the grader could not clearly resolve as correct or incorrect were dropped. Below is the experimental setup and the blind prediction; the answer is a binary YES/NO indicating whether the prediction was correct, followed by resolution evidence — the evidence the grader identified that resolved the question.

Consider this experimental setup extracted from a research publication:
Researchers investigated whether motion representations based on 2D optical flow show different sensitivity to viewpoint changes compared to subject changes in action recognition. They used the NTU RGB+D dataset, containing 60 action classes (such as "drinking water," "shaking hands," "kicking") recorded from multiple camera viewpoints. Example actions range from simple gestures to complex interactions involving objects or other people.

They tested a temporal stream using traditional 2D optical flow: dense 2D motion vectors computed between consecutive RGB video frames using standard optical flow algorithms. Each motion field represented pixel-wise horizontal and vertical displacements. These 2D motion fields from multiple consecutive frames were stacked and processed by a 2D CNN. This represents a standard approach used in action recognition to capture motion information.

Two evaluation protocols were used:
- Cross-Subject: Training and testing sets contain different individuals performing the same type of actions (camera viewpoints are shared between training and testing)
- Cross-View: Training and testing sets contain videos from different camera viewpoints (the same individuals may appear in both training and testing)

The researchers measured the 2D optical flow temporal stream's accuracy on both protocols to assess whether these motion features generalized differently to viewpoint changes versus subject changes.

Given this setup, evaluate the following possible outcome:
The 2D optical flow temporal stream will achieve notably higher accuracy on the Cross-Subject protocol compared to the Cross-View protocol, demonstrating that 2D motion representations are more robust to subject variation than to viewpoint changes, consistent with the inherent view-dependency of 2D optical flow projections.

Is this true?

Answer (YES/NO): NO